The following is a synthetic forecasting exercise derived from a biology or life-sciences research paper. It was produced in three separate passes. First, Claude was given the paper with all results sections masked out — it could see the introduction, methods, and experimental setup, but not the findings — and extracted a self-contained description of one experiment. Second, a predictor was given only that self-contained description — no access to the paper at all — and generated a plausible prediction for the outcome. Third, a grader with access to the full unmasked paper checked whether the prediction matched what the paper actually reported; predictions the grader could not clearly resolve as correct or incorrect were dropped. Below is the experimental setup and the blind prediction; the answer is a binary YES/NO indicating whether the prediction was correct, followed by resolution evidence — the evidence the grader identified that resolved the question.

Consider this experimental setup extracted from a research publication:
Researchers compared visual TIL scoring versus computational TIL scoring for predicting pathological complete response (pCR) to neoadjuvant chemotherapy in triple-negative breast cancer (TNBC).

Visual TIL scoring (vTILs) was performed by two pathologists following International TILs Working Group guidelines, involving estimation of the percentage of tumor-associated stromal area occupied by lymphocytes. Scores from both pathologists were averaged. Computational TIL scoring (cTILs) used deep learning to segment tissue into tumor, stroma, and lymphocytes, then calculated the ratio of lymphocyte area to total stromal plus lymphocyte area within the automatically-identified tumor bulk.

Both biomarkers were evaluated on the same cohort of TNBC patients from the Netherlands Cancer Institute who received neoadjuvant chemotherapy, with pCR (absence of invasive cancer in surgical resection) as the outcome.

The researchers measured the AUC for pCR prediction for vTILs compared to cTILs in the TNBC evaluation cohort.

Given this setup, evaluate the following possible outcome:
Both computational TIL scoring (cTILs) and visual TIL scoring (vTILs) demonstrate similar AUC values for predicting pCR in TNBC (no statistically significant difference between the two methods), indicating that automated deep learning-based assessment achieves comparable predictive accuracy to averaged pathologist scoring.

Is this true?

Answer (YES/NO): NO